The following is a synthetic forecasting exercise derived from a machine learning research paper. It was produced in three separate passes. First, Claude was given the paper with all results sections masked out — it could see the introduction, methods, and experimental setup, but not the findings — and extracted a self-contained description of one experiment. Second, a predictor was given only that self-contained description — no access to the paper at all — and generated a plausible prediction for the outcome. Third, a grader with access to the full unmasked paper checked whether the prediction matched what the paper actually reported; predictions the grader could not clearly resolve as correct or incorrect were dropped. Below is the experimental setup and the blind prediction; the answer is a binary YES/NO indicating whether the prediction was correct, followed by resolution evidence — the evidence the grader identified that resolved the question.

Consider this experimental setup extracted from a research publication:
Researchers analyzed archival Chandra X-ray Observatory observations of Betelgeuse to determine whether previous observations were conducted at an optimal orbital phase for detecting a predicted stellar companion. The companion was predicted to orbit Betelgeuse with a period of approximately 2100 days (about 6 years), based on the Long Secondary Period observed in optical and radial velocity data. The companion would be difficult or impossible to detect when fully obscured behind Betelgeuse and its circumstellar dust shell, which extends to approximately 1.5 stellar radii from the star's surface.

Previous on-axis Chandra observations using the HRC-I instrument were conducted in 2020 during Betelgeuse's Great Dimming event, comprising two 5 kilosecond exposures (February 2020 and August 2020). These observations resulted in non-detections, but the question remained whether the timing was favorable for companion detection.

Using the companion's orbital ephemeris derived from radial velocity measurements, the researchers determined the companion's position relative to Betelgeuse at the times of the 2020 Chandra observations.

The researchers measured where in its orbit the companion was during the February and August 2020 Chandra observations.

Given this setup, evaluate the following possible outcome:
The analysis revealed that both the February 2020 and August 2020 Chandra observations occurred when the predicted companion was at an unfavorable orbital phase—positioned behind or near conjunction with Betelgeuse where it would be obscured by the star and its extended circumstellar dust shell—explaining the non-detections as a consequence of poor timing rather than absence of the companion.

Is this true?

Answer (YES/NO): YES